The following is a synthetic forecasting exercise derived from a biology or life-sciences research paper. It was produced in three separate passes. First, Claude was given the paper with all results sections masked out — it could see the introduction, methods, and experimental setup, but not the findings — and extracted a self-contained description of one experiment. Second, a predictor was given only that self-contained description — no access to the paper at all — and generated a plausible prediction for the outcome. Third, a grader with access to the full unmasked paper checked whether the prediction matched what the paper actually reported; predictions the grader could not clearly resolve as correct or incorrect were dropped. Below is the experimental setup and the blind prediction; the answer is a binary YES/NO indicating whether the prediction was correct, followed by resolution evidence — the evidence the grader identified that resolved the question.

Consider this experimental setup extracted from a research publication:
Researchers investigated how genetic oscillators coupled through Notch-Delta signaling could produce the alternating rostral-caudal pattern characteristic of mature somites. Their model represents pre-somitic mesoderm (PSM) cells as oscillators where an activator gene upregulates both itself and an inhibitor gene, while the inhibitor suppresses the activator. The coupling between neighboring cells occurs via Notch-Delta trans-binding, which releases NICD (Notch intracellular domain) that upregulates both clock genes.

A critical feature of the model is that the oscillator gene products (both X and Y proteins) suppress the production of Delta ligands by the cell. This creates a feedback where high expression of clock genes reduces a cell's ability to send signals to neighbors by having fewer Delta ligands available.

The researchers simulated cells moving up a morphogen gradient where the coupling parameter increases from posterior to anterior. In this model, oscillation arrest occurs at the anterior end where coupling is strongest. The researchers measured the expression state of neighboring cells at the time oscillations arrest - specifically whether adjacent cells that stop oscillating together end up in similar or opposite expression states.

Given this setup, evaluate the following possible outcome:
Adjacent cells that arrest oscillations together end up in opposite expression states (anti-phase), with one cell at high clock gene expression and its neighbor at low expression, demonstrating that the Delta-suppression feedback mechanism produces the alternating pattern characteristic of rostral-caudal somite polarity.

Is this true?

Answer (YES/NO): YES